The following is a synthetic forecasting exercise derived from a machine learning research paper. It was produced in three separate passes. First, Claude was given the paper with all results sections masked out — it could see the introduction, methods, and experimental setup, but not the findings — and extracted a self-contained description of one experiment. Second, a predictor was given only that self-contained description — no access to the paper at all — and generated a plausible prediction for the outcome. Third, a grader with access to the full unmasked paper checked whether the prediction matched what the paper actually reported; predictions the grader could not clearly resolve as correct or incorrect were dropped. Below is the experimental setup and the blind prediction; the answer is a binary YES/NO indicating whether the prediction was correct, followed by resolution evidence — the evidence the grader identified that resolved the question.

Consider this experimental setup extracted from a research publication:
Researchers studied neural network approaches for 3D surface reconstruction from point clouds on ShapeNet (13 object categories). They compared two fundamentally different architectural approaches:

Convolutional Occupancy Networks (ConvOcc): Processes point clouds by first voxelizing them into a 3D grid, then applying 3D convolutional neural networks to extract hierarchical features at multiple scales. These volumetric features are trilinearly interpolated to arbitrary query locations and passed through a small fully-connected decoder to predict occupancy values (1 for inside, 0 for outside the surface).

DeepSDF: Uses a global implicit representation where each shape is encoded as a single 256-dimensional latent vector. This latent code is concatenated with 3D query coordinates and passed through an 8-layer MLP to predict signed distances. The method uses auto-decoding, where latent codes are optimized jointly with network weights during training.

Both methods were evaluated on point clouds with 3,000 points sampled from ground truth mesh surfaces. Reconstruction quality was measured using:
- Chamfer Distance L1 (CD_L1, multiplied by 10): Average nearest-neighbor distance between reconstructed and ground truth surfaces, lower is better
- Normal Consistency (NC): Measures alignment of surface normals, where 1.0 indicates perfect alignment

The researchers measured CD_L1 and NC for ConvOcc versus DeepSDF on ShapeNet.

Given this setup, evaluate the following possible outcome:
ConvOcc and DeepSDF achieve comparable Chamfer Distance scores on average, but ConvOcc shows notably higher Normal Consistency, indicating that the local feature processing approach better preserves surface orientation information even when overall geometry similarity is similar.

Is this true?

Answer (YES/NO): NO